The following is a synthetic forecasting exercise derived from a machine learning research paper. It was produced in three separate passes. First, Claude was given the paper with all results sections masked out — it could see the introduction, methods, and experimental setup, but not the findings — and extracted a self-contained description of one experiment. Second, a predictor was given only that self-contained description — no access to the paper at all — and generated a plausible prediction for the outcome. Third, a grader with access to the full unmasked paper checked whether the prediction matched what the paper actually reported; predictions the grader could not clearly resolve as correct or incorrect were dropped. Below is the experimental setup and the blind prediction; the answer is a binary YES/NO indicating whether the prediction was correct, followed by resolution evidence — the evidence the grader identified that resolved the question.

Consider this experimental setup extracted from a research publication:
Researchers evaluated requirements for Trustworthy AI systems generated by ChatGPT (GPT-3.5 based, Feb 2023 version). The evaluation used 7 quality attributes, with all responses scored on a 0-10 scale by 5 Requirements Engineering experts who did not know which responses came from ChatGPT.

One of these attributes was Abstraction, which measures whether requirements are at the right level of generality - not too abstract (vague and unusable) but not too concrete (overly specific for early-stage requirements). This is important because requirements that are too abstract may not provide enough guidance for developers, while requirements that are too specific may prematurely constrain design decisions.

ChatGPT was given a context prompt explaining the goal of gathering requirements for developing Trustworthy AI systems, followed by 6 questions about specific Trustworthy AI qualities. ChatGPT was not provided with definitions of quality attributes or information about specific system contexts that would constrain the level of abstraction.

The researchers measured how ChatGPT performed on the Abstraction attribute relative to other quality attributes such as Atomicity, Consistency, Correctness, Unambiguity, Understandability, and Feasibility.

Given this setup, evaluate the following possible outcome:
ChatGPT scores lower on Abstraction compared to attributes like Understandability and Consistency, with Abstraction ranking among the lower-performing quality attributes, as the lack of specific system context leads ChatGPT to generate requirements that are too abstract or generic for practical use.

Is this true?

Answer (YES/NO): NO